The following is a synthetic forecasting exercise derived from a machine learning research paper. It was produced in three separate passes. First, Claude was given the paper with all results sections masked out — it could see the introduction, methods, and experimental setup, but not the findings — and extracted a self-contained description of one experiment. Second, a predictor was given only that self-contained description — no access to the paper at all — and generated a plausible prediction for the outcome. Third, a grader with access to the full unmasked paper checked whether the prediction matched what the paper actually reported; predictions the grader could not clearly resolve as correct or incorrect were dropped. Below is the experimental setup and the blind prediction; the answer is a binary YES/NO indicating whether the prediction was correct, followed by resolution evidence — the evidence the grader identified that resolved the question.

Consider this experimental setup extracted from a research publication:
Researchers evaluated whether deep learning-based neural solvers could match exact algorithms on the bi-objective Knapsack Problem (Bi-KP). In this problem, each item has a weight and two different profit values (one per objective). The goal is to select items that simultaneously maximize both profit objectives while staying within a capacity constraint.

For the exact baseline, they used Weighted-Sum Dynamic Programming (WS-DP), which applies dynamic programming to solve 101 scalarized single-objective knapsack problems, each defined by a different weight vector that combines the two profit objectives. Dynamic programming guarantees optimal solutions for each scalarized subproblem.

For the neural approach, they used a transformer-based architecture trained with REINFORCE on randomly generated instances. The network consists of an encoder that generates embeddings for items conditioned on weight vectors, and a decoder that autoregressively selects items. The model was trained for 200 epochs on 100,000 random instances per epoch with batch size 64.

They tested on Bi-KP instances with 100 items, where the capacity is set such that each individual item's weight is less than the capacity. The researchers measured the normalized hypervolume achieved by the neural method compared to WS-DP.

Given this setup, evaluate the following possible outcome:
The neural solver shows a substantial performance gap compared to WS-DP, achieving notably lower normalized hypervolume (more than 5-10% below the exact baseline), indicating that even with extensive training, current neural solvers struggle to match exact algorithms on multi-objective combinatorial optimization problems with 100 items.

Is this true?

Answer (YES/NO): NO